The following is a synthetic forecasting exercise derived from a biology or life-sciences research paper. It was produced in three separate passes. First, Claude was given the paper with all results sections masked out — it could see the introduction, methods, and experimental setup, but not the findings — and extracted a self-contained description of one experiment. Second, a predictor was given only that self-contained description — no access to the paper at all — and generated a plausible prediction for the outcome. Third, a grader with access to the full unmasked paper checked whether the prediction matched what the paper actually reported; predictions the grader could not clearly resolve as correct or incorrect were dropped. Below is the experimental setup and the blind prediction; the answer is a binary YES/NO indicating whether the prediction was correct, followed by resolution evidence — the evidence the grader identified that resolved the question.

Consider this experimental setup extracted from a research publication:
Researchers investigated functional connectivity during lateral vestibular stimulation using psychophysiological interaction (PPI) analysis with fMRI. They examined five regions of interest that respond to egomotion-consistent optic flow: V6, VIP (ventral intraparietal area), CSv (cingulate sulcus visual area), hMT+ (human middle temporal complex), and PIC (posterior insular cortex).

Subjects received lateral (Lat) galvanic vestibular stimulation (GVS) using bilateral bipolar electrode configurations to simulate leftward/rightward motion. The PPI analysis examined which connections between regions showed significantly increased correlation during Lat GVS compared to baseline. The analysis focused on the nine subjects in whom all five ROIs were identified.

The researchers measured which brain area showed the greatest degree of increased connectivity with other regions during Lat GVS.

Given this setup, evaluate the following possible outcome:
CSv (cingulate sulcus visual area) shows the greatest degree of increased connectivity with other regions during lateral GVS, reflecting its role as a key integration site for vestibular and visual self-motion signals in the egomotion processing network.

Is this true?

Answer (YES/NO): NO